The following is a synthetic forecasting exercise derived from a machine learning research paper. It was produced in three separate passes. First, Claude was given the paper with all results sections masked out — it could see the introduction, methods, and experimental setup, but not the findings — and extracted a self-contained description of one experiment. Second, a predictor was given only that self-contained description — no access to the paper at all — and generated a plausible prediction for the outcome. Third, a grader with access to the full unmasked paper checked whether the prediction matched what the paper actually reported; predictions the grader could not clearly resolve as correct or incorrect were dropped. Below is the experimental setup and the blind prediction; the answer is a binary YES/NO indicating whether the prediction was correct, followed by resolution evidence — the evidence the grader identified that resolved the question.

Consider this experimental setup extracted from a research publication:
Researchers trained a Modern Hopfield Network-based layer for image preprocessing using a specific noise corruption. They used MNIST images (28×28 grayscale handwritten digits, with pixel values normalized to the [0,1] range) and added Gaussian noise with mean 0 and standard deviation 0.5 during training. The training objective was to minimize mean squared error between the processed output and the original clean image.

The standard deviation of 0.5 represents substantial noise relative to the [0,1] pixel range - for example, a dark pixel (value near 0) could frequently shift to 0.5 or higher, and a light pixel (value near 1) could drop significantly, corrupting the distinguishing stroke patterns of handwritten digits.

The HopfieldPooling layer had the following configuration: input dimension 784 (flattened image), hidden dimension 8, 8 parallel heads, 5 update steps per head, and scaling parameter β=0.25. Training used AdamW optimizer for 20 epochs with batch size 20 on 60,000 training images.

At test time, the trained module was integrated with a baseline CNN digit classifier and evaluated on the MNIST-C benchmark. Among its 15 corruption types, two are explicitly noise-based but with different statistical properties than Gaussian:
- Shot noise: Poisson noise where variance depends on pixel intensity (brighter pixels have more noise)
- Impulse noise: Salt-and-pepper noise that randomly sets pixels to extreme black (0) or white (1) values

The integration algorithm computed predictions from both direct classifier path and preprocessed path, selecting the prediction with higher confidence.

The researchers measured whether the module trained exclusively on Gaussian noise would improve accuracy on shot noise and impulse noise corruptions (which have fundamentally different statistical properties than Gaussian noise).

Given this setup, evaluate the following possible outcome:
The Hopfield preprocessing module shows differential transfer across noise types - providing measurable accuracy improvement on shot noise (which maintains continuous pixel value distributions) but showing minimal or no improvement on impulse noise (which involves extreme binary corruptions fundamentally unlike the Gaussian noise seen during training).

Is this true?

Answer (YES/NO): NO